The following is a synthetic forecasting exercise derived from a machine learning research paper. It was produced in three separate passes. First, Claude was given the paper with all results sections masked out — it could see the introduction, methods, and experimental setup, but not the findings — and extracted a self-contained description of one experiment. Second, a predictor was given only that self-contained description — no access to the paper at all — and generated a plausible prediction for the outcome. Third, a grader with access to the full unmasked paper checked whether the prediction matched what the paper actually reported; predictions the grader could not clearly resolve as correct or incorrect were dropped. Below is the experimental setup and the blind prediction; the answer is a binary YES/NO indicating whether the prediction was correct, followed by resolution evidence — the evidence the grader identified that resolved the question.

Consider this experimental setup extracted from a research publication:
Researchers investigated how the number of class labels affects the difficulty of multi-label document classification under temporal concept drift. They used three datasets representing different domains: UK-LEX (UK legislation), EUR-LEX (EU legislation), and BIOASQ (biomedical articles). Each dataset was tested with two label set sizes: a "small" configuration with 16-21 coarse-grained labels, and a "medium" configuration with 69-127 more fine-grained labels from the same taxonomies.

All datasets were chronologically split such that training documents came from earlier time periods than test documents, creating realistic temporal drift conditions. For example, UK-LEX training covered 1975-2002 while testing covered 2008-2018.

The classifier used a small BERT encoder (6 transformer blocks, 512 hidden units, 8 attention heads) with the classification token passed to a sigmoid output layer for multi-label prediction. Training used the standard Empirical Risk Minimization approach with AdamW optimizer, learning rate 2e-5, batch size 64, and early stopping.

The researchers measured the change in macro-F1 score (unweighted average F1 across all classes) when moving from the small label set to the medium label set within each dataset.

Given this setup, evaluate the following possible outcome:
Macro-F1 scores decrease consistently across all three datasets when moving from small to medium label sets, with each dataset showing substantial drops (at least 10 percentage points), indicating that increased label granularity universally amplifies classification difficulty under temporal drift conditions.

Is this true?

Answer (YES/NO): YES